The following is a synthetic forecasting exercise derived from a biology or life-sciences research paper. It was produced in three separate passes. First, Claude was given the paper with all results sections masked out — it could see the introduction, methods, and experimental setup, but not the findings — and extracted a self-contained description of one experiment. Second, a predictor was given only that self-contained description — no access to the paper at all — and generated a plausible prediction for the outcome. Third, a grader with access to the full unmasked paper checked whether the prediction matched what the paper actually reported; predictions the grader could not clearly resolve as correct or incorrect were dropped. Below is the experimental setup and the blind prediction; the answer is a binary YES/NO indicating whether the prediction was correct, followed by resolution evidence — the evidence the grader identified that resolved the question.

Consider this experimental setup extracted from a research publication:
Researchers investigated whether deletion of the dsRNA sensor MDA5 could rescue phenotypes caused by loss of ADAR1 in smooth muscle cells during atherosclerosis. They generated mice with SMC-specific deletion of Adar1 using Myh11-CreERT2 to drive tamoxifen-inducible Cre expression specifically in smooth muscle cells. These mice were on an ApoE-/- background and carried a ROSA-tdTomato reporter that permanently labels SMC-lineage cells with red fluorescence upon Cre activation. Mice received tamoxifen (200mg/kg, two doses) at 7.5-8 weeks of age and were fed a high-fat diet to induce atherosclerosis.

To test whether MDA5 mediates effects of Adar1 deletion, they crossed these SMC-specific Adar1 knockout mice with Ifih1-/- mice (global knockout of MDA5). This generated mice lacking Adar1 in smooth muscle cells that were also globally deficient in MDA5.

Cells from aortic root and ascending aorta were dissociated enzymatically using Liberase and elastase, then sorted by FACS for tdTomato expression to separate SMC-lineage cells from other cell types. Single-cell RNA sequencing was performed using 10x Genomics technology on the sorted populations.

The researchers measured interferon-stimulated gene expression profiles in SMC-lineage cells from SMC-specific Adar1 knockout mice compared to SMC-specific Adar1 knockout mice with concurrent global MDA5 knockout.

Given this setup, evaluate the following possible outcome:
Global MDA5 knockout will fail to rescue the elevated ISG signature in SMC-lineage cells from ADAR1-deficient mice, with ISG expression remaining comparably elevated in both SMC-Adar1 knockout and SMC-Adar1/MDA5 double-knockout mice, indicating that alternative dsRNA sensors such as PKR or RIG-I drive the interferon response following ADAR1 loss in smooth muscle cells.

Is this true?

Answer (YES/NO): NO